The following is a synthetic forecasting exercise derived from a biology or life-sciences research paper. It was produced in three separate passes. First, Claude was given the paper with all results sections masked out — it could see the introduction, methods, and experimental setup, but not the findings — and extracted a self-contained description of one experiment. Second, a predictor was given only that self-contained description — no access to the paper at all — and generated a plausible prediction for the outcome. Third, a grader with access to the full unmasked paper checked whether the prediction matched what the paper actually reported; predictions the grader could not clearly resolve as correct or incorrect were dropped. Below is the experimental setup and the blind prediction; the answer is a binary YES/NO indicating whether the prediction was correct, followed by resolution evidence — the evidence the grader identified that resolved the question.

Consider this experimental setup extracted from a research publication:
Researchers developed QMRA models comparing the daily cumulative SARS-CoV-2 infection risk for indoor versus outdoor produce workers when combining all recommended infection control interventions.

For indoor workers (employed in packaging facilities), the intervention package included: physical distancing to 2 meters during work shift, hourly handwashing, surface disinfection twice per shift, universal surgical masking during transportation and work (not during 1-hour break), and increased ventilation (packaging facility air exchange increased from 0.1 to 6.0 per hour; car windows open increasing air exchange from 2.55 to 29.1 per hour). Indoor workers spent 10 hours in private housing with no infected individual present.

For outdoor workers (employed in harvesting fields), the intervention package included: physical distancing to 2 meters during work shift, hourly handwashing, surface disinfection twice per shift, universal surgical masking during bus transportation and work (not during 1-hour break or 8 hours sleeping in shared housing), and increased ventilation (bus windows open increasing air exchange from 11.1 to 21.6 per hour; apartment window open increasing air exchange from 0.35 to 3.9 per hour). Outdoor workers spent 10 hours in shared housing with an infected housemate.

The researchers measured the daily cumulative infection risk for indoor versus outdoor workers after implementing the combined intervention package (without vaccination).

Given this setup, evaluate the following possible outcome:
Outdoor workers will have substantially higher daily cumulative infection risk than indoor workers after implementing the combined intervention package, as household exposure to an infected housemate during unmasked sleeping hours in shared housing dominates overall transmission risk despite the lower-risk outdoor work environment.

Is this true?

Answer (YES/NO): YES